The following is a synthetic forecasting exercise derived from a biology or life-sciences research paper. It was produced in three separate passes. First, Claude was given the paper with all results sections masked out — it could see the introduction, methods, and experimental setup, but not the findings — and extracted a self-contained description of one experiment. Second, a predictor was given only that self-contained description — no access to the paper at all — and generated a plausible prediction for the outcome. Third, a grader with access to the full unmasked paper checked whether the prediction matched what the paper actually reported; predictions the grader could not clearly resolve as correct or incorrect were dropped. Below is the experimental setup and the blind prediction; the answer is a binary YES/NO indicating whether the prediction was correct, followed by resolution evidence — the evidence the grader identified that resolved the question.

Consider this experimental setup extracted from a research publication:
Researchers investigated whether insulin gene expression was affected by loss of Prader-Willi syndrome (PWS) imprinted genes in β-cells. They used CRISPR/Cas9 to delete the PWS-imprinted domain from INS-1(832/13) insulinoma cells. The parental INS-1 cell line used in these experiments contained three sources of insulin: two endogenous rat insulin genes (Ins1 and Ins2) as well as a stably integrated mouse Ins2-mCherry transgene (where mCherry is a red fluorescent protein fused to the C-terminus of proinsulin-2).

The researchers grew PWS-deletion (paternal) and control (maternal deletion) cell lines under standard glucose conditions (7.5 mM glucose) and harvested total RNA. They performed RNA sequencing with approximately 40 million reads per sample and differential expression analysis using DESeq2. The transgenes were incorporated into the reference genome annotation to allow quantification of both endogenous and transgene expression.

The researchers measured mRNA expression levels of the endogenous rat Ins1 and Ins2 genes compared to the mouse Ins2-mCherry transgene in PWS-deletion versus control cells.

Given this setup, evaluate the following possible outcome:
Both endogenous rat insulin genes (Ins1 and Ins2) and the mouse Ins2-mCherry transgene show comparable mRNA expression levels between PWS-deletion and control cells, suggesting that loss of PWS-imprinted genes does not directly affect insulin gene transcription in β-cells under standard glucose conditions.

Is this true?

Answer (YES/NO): NO